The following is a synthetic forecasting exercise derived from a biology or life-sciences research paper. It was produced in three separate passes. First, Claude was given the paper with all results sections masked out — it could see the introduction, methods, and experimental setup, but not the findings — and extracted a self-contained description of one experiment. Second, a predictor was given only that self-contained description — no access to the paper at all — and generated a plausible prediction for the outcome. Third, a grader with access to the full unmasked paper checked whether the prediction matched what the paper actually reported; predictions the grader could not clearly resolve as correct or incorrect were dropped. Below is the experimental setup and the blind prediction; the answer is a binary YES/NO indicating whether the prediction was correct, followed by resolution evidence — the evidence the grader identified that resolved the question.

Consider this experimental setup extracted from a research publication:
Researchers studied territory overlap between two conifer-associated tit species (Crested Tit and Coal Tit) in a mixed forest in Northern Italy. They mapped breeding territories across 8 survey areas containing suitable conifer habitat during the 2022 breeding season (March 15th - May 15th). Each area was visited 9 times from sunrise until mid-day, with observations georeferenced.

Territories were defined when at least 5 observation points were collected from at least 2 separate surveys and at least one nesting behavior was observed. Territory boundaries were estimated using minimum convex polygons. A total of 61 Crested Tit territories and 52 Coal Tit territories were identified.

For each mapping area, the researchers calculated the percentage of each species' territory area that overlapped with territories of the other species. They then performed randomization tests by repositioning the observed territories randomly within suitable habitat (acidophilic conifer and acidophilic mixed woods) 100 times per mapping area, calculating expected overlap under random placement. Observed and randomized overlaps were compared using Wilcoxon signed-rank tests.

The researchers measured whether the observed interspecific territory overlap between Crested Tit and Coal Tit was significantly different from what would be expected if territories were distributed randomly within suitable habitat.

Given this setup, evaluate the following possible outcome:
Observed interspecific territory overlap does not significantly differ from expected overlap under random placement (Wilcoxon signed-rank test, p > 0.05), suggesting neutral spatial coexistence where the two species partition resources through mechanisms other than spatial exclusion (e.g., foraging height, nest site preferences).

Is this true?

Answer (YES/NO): NO